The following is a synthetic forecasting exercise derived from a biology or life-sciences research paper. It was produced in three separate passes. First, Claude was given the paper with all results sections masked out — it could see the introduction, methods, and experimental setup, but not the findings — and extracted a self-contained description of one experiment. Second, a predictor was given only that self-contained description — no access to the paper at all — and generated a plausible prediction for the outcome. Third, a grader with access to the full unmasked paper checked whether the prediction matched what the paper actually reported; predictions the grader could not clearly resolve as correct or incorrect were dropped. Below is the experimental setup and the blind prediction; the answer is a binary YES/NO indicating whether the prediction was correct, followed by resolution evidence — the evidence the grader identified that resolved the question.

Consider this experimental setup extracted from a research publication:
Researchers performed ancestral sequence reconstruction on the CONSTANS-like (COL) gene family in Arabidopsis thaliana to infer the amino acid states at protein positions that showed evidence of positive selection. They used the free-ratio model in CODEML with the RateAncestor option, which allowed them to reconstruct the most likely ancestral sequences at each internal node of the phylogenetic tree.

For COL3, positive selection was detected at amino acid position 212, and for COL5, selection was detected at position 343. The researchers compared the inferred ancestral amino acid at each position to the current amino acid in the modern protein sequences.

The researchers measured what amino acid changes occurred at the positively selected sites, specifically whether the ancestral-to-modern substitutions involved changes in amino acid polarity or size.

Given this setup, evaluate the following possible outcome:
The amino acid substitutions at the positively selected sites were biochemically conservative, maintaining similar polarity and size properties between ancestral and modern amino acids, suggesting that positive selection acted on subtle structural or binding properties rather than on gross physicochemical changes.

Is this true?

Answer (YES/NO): NO